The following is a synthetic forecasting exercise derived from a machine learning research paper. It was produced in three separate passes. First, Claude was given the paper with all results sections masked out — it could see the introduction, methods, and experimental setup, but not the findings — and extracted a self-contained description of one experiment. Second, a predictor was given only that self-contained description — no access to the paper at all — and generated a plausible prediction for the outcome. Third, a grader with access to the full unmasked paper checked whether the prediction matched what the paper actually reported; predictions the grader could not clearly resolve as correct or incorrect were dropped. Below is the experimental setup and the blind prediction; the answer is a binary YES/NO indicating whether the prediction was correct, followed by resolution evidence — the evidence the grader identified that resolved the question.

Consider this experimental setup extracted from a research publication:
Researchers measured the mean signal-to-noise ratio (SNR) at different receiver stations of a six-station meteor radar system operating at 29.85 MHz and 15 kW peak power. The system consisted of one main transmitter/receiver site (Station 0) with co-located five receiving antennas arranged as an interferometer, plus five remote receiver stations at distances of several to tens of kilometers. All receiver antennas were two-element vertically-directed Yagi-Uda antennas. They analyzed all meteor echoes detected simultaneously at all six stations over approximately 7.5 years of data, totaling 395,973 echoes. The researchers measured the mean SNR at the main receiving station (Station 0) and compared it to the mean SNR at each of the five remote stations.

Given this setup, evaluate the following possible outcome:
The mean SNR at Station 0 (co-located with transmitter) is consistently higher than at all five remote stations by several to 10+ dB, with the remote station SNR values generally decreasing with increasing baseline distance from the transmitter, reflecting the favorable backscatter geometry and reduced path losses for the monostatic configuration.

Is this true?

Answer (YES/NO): NO